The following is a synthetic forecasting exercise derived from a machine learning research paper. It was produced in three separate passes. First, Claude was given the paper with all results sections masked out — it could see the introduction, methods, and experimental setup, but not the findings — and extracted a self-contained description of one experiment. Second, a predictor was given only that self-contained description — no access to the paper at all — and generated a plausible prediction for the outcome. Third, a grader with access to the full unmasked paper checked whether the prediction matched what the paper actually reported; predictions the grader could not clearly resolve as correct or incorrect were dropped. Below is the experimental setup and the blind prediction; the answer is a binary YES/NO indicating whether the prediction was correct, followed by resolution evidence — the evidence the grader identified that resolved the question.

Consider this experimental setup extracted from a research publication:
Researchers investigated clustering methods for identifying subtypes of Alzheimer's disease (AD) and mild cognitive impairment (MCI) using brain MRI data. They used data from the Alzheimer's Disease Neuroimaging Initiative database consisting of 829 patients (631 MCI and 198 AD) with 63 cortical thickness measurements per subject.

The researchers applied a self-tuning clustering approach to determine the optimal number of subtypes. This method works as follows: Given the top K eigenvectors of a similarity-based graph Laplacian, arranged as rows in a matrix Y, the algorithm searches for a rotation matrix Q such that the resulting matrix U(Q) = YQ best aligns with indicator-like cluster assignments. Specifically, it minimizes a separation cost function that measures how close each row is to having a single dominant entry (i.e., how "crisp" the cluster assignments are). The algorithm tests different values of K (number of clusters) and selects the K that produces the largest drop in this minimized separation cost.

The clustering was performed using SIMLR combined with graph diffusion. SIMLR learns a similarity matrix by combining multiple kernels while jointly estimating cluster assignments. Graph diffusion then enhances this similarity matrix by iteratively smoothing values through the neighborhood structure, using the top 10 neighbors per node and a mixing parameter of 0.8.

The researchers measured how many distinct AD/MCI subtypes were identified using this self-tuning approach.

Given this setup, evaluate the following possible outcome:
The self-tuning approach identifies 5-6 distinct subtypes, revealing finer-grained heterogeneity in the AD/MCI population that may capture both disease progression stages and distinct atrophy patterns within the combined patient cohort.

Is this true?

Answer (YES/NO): YES